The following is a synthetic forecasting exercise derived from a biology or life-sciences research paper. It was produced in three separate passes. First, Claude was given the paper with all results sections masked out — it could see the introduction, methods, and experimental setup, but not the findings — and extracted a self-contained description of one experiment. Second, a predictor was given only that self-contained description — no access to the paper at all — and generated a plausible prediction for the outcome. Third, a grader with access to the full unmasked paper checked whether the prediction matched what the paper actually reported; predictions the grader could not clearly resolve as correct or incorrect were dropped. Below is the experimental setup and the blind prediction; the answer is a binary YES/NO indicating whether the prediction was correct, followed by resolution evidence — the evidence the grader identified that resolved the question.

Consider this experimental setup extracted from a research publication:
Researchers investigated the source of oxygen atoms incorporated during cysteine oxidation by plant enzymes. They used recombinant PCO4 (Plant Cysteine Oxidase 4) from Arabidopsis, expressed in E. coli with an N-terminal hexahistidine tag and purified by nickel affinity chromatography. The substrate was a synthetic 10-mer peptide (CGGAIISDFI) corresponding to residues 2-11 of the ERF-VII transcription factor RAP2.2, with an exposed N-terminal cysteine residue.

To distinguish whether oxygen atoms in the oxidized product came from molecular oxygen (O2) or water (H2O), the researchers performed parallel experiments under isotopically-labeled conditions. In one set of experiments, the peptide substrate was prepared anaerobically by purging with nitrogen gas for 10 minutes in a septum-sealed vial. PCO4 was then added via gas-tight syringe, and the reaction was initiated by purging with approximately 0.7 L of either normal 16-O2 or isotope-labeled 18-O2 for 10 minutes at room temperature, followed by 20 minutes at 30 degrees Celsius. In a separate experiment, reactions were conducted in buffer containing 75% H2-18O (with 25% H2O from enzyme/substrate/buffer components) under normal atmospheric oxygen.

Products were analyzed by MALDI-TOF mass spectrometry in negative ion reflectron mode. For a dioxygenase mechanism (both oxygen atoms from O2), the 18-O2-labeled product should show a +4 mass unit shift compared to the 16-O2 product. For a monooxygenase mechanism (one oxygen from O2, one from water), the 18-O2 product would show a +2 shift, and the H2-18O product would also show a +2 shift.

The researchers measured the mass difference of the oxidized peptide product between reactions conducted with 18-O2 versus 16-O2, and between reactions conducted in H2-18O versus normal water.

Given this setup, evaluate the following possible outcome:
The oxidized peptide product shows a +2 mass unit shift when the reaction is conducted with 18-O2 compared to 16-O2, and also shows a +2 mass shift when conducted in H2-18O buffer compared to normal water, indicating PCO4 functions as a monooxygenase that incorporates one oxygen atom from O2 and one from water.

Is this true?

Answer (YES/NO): NO